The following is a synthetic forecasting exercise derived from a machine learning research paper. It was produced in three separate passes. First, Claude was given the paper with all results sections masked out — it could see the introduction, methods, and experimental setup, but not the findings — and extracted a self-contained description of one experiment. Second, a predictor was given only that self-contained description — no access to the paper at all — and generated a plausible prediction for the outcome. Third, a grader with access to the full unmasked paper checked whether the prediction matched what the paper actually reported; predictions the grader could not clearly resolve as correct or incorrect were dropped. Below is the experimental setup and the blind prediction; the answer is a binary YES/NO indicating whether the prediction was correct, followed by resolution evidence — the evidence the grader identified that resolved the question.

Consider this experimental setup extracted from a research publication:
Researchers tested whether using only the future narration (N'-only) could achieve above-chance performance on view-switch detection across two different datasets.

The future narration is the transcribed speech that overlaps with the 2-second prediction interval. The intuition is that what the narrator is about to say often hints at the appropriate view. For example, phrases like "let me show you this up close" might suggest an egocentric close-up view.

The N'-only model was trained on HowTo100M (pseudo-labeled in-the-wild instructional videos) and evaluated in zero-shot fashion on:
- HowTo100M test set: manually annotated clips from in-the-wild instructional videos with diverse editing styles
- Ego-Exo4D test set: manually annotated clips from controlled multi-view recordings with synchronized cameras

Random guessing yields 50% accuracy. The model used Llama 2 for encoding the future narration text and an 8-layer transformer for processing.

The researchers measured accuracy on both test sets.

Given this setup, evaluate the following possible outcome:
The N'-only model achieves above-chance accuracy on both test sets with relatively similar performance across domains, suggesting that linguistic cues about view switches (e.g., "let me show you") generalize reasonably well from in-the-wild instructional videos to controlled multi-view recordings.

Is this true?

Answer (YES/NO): NO